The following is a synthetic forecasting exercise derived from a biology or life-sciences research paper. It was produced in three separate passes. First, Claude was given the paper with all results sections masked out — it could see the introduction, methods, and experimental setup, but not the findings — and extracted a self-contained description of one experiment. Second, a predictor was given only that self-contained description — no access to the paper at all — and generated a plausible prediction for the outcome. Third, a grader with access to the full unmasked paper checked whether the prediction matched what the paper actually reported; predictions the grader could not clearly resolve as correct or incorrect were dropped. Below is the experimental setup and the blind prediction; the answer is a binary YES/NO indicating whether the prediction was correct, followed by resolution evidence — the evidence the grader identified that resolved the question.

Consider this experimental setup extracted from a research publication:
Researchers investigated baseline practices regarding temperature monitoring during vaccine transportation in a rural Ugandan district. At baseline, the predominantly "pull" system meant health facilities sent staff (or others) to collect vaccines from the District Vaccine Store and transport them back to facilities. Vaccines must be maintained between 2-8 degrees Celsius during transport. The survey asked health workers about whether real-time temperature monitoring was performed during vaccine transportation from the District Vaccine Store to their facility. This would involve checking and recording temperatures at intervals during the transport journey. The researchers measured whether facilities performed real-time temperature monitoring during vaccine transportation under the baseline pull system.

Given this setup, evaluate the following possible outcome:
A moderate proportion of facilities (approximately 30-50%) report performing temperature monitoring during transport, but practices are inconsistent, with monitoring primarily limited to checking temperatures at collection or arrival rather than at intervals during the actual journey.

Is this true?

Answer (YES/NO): NO